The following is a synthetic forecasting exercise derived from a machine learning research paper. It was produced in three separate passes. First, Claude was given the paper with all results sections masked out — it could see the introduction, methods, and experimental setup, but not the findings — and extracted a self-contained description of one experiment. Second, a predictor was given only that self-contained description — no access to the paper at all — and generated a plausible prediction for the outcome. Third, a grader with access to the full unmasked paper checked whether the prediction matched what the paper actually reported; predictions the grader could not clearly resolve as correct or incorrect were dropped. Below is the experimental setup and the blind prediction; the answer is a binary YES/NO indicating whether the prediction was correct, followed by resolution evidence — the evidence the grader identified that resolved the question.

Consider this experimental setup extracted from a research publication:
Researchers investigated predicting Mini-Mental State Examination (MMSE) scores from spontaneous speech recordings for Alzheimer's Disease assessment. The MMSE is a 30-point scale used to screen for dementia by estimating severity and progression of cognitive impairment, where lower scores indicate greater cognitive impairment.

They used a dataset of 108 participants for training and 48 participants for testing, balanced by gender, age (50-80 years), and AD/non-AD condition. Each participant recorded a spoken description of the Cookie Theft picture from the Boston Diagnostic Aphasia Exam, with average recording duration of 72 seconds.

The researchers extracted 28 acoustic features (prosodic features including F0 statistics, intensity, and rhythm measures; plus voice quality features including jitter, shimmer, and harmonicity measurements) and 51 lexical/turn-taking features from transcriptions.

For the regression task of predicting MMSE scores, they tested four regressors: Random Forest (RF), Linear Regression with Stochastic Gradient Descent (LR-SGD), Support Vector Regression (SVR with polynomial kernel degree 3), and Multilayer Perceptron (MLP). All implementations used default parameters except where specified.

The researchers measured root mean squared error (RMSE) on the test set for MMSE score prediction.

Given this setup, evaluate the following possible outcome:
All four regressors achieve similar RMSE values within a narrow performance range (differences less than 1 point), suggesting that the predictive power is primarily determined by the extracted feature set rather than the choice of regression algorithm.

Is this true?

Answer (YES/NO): NO